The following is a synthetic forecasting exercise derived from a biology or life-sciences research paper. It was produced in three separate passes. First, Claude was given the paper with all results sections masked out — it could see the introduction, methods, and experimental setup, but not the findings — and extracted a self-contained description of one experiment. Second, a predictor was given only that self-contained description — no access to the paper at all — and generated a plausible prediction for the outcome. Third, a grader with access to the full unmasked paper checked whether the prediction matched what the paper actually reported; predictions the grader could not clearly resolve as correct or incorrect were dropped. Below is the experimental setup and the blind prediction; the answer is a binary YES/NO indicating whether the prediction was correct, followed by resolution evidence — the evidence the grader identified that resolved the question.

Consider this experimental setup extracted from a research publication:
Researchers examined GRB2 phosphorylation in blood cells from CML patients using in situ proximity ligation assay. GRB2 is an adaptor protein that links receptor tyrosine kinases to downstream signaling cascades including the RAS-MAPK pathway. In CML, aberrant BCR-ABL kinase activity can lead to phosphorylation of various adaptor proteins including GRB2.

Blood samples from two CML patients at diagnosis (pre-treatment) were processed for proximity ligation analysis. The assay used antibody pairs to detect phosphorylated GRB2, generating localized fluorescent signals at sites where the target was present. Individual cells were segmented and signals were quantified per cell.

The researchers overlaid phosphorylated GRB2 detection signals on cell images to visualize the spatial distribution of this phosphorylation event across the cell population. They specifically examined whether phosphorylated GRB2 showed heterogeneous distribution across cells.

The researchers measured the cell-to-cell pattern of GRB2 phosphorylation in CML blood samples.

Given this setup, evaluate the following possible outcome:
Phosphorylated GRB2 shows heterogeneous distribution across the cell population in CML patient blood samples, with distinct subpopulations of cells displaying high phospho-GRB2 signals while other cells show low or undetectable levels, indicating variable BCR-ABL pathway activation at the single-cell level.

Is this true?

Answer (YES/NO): YES